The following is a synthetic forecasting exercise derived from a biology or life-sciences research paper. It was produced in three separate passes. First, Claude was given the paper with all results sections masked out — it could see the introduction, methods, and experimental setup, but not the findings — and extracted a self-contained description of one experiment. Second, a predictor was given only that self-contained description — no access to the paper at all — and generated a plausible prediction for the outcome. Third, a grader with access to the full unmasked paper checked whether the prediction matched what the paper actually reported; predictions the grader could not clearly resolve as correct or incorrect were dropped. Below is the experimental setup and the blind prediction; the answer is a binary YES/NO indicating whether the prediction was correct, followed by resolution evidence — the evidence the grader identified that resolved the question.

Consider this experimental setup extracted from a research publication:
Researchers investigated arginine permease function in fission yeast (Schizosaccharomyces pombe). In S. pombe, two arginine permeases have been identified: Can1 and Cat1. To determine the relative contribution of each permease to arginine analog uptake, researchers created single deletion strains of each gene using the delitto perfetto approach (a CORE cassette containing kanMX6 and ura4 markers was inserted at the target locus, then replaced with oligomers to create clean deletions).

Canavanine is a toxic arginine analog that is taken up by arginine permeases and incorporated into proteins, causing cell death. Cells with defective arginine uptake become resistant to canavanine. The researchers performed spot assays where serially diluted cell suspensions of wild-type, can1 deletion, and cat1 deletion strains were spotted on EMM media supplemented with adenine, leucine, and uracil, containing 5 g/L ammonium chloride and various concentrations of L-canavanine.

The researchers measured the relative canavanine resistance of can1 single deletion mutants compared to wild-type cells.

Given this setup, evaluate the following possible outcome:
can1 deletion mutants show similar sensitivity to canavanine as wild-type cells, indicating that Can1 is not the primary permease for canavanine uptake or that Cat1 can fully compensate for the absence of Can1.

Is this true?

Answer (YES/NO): YES